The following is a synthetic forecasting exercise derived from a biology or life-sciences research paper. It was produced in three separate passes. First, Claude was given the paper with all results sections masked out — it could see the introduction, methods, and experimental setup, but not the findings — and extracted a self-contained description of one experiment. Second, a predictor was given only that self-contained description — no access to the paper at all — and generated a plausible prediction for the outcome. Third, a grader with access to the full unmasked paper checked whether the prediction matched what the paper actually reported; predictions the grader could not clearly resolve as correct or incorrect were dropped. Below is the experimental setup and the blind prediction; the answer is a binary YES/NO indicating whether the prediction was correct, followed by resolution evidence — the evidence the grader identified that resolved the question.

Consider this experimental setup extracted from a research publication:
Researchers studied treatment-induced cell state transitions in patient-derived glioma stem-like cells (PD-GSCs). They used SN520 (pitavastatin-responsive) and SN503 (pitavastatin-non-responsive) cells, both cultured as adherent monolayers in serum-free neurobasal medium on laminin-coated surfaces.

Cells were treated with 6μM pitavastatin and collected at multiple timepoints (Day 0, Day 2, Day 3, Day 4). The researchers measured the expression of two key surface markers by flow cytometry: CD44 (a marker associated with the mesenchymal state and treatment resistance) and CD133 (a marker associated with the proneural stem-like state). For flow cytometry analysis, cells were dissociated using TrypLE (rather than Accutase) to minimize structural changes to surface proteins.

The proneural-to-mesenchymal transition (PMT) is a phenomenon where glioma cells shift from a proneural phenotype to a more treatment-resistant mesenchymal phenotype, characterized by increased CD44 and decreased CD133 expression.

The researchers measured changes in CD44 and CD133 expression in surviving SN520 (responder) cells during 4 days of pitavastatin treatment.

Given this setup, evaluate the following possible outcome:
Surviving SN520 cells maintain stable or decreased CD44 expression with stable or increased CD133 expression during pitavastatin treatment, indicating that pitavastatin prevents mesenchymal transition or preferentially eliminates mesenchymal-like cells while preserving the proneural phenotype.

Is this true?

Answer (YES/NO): NO